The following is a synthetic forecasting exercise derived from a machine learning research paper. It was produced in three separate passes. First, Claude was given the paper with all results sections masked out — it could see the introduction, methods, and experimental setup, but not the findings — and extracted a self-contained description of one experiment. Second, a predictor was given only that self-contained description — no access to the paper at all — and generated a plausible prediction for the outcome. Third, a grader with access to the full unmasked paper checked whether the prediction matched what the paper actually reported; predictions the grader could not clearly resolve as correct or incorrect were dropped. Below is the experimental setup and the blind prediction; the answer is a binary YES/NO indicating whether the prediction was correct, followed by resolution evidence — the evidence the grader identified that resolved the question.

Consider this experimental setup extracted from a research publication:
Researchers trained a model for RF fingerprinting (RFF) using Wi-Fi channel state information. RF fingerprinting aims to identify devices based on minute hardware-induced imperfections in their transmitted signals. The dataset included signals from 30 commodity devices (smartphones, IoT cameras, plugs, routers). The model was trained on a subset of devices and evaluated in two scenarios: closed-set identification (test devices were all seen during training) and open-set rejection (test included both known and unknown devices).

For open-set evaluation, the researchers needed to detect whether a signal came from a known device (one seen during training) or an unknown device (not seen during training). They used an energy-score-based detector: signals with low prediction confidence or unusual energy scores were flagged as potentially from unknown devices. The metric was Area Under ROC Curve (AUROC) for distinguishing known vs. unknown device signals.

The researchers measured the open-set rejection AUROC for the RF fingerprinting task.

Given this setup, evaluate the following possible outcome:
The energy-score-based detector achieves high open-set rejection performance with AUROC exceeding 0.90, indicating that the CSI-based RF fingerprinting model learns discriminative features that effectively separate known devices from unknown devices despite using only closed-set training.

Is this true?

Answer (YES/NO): YES